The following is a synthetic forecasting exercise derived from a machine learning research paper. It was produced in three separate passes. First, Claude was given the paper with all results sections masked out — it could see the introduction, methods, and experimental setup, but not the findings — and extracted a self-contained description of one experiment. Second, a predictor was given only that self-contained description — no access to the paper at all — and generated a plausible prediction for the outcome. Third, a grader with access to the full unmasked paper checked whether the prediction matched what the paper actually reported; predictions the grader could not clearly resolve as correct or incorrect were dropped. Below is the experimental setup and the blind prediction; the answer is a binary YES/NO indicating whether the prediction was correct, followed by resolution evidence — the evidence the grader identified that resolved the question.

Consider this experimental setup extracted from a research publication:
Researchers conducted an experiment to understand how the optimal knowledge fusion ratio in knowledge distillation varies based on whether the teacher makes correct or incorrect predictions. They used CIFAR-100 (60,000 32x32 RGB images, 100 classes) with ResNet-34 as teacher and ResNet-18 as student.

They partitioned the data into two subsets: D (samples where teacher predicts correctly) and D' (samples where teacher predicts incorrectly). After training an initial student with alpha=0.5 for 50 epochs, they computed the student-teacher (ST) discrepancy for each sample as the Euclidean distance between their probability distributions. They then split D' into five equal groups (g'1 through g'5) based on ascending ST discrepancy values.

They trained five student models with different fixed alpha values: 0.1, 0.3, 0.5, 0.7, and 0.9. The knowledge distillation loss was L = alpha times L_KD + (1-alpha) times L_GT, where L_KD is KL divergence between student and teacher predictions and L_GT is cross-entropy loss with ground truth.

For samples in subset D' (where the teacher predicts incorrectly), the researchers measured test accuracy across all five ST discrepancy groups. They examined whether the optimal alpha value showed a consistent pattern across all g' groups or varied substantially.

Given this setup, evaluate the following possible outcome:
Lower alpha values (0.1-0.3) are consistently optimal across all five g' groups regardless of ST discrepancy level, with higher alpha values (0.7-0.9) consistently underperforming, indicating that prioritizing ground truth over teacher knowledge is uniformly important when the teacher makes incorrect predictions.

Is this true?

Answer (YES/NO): YES